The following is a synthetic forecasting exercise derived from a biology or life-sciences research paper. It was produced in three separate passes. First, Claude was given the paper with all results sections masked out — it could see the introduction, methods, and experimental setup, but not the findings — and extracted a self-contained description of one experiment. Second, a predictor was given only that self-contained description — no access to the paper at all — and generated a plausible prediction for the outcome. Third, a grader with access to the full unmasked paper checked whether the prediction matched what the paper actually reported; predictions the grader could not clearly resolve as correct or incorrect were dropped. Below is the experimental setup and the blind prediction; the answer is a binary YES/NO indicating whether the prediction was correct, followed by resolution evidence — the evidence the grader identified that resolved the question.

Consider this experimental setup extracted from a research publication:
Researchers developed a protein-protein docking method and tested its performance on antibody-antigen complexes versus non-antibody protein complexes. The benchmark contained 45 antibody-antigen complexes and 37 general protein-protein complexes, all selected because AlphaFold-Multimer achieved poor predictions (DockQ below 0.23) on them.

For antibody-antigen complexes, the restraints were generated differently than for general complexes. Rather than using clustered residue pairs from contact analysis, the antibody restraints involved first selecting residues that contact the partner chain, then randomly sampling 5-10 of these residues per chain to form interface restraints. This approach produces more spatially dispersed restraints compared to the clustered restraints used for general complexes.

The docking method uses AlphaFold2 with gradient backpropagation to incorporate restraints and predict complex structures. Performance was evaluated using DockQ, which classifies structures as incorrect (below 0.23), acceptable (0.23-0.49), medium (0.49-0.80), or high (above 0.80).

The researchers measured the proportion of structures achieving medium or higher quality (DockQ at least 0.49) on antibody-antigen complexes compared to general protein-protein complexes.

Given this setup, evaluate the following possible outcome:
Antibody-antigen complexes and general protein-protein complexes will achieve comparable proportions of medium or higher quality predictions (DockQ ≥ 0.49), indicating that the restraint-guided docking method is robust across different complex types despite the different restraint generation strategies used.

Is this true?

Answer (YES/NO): NO